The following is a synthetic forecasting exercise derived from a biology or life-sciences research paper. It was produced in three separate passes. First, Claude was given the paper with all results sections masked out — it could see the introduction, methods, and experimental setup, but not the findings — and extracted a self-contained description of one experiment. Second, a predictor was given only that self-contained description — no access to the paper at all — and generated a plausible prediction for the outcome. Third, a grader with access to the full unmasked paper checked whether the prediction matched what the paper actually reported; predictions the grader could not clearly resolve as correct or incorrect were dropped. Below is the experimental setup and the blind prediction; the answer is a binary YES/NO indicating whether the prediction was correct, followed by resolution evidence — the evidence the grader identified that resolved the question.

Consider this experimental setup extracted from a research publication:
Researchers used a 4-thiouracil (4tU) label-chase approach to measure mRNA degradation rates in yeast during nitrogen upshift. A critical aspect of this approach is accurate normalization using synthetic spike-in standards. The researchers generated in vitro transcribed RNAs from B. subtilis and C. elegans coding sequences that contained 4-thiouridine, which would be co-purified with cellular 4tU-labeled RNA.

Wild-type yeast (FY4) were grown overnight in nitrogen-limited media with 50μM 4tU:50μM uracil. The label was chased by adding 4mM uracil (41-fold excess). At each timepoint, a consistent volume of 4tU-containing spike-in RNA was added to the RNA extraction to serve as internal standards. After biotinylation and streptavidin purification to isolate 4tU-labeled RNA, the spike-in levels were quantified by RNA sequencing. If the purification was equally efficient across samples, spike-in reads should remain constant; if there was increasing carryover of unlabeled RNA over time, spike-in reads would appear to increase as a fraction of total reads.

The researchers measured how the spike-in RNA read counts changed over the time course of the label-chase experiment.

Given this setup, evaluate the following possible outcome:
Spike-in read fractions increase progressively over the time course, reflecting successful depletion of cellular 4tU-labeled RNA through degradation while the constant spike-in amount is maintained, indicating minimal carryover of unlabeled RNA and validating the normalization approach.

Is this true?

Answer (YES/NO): YES